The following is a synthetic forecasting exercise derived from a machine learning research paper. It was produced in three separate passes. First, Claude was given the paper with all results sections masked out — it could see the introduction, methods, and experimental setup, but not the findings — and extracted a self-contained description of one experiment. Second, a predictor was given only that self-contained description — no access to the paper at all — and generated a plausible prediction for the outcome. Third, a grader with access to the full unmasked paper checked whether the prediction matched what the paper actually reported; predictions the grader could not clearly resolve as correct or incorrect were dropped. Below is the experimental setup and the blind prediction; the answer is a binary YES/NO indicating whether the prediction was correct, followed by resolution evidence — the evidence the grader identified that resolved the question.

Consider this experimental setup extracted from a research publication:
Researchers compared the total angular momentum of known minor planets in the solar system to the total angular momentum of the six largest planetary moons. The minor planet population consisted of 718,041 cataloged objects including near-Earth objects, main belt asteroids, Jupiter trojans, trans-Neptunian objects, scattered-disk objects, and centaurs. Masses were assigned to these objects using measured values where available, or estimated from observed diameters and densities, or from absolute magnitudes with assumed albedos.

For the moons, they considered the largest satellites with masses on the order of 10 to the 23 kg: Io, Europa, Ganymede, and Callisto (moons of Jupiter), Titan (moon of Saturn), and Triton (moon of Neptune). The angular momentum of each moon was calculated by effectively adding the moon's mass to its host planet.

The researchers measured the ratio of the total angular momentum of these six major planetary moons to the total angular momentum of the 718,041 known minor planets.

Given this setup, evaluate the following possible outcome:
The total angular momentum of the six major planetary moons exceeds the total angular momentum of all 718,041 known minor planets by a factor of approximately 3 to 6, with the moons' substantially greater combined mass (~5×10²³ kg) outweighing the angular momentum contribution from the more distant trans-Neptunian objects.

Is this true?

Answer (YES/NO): YES